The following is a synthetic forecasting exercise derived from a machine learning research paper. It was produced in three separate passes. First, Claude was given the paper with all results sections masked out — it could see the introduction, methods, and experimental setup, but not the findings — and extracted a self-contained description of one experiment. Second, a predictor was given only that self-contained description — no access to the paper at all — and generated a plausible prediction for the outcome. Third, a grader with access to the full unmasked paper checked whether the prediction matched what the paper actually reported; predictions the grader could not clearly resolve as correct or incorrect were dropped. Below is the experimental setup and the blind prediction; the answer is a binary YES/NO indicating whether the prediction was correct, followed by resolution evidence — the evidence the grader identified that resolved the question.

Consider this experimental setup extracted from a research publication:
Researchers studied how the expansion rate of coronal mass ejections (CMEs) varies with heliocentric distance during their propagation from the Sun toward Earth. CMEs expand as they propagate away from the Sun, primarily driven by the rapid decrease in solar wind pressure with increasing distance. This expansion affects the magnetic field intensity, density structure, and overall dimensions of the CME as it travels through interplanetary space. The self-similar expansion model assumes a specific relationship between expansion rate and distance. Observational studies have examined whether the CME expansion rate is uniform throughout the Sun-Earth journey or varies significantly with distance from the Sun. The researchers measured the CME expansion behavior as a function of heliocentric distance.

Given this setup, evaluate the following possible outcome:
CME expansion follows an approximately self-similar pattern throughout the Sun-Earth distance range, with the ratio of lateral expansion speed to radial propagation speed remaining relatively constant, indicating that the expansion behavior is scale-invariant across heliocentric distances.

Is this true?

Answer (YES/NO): NO